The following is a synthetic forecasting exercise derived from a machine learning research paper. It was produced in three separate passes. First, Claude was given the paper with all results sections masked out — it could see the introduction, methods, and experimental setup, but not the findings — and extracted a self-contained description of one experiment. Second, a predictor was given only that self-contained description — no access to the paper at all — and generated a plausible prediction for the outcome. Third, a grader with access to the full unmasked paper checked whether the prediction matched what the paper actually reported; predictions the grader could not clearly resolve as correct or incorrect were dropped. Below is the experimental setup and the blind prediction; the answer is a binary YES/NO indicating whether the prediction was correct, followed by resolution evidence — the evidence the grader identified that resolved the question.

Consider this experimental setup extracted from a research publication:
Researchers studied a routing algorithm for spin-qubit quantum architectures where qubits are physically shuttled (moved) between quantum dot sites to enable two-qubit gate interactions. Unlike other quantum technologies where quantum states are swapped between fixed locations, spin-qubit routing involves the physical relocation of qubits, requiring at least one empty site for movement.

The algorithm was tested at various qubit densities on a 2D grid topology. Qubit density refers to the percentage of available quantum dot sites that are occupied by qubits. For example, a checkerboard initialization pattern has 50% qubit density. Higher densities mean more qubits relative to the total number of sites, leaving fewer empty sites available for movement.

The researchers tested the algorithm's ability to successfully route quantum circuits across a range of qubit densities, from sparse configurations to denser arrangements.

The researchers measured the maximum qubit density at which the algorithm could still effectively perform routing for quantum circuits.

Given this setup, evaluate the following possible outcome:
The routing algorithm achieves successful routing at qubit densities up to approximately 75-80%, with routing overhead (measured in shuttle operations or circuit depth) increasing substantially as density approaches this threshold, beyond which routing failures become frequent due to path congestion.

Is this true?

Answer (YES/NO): NO